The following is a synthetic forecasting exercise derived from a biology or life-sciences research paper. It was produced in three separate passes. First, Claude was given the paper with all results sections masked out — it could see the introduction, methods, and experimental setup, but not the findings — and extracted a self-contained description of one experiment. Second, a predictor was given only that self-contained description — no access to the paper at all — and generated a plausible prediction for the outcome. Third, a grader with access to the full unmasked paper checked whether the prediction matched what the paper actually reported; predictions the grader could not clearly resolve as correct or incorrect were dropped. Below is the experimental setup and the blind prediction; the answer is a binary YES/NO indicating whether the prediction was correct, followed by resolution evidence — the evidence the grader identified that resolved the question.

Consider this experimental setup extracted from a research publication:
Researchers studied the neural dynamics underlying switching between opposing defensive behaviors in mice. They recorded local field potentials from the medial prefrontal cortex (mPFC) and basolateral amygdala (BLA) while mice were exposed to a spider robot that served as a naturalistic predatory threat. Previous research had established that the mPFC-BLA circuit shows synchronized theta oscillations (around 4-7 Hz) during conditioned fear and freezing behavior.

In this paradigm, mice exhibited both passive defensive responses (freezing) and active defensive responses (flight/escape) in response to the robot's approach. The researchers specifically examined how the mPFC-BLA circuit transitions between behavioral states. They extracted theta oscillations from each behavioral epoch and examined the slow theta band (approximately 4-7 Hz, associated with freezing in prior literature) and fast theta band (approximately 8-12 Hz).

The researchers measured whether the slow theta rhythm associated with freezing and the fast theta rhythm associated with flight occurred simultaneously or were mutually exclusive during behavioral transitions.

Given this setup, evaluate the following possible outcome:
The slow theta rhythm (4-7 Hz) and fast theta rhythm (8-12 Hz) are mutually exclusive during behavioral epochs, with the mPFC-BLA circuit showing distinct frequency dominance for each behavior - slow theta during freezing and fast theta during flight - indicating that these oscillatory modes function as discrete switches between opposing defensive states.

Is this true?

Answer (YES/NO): YES